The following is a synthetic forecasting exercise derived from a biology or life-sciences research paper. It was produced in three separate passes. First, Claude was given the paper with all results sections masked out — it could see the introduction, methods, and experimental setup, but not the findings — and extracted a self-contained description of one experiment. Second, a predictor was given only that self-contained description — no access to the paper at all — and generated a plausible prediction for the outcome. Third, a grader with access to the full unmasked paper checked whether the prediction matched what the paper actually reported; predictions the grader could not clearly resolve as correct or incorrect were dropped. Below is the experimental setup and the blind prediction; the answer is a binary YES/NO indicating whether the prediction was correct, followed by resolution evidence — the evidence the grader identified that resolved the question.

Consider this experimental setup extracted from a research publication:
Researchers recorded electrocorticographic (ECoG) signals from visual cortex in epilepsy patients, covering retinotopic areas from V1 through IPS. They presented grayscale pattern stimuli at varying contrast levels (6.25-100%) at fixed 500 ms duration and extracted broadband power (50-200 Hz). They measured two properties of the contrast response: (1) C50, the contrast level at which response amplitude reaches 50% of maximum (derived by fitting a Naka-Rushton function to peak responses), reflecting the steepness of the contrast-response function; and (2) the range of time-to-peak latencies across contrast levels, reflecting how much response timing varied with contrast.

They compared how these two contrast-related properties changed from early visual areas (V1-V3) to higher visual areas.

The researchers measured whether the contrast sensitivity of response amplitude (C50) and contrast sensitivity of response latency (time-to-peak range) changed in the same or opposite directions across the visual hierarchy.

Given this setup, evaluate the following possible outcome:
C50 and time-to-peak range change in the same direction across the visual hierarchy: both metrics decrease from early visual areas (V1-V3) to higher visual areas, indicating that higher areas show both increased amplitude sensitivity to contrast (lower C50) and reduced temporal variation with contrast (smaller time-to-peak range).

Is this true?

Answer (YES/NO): NO